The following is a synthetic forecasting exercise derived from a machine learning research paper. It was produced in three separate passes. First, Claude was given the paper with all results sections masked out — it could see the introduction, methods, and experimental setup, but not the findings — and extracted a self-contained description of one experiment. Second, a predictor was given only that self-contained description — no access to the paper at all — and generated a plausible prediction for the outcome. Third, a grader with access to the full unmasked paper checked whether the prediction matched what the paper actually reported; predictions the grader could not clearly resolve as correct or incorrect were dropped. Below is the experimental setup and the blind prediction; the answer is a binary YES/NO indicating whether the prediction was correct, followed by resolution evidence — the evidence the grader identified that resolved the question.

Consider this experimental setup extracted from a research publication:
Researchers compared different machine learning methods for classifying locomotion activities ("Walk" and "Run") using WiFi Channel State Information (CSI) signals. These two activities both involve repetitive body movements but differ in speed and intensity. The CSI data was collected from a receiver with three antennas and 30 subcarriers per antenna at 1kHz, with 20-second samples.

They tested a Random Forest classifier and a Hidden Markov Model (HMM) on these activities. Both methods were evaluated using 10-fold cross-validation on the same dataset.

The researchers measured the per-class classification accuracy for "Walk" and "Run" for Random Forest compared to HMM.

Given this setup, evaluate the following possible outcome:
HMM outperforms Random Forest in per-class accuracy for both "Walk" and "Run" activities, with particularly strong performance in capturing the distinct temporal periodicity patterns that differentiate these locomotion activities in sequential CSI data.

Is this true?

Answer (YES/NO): YES